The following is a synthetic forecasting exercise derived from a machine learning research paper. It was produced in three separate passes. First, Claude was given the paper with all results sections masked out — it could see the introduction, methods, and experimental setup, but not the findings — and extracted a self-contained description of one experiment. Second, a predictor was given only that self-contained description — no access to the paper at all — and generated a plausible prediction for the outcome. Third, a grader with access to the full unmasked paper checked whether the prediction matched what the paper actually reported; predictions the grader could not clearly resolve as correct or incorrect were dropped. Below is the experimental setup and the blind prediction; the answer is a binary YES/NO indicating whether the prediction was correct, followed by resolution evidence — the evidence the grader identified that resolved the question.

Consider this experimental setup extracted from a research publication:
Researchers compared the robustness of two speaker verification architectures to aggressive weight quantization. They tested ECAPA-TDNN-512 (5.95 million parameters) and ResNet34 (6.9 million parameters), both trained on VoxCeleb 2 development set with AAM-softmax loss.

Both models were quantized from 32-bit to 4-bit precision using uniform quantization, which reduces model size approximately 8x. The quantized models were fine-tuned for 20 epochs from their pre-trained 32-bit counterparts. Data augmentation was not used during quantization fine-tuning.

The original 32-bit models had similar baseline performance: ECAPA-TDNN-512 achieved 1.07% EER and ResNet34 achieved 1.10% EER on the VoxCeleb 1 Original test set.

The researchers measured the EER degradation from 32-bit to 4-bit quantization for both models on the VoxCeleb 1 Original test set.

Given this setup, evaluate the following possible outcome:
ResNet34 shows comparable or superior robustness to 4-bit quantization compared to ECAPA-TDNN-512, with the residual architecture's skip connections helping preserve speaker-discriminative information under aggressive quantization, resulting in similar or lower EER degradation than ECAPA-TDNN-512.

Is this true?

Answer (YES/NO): YES